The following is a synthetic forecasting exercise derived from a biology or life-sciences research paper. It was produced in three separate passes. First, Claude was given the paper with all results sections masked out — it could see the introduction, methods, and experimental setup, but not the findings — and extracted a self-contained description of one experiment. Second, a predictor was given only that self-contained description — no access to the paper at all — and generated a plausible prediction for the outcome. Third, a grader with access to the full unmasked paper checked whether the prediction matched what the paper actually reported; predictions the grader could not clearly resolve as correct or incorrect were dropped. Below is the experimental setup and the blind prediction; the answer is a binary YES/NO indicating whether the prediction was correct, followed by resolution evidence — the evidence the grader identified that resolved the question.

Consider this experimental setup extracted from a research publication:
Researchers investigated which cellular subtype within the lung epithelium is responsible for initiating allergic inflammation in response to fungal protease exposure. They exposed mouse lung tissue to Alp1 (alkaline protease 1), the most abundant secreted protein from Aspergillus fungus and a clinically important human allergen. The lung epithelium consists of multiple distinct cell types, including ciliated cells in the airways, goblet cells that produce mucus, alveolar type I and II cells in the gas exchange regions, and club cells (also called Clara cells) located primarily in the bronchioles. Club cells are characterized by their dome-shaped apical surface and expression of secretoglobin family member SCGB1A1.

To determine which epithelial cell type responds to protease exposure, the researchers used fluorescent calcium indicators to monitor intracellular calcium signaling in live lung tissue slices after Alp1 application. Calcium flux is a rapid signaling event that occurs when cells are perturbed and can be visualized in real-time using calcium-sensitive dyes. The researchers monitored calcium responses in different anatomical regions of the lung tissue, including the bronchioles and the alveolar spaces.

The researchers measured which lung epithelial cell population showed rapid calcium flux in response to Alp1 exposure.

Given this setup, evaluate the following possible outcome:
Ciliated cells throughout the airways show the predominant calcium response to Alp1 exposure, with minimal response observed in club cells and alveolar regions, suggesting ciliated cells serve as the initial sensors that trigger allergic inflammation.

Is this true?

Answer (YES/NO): NO